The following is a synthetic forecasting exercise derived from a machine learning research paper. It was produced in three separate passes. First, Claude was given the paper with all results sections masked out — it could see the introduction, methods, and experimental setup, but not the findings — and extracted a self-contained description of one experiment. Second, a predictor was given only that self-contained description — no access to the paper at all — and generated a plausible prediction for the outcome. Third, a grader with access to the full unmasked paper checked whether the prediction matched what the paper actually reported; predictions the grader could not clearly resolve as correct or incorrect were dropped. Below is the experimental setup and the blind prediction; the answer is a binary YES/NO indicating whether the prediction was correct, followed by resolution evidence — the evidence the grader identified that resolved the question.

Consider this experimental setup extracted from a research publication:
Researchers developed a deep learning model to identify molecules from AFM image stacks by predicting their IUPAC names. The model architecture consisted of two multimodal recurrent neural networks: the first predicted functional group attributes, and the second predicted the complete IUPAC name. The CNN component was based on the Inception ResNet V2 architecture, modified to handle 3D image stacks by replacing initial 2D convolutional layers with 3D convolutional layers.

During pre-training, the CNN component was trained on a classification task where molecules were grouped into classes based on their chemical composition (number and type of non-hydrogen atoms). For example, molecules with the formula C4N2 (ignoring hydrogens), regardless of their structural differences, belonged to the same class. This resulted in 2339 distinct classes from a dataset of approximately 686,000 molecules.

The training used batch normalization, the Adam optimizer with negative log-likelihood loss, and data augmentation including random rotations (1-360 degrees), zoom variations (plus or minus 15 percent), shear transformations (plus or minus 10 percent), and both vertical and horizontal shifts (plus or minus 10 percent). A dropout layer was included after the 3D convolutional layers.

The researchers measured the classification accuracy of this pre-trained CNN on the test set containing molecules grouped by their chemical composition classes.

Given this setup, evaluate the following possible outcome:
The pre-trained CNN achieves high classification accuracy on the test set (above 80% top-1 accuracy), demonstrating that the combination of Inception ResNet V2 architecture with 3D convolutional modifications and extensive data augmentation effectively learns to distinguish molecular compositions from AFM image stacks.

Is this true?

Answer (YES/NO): YES